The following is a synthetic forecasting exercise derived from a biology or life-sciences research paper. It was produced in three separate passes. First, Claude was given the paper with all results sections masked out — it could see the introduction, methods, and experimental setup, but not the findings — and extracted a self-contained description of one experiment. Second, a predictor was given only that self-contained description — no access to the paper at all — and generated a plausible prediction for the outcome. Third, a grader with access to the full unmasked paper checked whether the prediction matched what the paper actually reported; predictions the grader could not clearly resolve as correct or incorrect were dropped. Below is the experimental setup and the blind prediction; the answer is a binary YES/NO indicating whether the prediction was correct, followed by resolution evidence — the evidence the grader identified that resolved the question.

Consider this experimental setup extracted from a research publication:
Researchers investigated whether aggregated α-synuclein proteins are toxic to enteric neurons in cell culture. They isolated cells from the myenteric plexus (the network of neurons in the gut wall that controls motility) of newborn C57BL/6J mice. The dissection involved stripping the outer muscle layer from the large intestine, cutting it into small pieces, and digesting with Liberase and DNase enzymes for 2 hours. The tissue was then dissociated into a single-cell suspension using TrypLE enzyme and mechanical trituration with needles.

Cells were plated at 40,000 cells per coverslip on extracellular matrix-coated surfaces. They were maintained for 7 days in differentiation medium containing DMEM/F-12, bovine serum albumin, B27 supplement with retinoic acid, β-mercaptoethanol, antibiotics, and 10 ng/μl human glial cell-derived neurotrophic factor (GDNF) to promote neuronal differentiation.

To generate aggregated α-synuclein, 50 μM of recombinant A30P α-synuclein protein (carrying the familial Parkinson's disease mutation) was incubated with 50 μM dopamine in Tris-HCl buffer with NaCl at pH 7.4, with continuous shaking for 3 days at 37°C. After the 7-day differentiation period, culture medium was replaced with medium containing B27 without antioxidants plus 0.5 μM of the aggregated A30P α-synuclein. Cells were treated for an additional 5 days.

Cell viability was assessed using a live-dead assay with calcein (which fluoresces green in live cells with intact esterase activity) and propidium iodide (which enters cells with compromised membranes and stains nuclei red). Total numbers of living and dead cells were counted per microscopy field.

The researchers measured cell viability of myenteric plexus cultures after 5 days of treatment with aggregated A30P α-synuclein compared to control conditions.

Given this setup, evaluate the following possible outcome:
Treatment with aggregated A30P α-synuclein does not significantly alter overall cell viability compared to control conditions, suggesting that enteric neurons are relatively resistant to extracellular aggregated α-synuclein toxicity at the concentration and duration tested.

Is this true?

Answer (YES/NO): NO